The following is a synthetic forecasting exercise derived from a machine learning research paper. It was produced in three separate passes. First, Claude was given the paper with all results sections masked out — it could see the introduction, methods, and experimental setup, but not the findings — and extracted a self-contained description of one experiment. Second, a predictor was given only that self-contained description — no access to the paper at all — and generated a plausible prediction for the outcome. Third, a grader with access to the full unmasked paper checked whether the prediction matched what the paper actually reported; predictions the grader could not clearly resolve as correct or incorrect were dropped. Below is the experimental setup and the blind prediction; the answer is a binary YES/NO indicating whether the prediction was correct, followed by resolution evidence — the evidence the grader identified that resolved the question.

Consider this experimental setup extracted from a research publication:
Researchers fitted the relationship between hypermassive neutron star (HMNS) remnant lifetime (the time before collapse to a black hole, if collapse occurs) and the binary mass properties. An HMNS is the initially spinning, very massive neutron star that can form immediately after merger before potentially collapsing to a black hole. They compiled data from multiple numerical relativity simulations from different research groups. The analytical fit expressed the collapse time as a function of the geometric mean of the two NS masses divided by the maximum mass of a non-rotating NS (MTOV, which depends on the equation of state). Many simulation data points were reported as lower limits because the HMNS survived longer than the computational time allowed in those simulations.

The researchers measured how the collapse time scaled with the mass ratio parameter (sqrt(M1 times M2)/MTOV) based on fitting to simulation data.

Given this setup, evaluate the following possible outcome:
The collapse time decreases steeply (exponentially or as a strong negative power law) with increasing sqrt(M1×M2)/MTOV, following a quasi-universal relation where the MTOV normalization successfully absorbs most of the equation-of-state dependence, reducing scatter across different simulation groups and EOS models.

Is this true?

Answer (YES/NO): YES